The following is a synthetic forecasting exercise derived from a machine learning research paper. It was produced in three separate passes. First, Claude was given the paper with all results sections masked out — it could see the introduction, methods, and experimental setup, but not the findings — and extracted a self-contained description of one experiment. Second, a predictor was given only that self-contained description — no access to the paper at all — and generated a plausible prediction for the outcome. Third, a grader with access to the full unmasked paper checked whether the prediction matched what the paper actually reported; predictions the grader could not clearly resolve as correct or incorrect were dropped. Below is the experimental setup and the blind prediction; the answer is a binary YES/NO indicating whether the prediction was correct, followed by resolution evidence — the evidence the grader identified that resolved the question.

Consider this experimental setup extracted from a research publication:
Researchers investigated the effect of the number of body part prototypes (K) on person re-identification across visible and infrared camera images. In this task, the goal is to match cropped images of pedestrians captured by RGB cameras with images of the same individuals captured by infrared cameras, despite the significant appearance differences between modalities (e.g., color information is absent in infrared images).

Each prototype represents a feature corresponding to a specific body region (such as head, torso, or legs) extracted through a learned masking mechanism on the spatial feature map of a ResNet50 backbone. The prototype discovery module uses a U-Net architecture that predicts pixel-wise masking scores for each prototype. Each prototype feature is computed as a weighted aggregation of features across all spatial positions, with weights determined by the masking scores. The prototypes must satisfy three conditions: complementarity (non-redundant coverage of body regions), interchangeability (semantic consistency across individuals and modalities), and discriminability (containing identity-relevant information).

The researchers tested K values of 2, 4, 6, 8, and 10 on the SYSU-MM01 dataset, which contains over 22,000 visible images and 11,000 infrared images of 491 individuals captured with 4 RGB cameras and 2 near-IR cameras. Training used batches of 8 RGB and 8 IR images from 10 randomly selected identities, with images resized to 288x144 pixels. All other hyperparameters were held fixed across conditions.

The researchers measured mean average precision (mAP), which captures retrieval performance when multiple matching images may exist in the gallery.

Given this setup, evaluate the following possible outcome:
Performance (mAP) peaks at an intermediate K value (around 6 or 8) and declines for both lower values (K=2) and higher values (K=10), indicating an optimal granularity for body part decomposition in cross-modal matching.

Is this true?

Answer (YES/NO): YES